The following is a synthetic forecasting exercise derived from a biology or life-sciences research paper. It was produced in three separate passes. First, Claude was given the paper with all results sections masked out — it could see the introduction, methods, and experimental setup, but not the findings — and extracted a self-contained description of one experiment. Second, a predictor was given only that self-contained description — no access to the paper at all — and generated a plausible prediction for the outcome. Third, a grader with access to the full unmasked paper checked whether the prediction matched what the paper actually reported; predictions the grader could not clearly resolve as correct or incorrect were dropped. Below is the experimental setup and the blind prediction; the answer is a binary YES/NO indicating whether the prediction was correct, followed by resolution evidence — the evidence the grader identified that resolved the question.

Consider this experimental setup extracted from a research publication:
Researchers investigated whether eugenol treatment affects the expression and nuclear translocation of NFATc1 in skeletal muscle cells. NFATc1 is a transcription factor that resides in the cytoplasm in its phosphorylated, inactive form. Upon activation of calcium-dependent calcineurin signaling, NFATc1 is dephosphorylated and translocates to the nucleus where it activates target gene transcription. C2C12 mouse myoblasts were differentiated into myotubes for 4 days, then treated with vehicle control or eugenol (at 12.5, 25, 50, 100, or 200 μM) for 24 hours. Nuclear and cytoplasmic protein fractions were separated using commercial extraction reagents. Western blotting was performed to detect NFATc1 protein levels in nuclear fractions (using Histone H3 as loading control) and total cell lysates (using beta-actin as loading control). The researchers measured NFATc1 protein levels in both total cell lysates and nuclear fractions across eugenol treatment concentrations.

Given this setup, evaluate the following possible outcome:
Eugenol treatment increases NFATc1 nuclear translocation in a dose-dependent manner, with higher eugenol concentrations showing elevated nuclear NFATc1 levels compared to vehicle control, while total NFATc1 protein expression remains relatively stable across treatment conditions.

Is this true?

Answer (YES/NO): NO